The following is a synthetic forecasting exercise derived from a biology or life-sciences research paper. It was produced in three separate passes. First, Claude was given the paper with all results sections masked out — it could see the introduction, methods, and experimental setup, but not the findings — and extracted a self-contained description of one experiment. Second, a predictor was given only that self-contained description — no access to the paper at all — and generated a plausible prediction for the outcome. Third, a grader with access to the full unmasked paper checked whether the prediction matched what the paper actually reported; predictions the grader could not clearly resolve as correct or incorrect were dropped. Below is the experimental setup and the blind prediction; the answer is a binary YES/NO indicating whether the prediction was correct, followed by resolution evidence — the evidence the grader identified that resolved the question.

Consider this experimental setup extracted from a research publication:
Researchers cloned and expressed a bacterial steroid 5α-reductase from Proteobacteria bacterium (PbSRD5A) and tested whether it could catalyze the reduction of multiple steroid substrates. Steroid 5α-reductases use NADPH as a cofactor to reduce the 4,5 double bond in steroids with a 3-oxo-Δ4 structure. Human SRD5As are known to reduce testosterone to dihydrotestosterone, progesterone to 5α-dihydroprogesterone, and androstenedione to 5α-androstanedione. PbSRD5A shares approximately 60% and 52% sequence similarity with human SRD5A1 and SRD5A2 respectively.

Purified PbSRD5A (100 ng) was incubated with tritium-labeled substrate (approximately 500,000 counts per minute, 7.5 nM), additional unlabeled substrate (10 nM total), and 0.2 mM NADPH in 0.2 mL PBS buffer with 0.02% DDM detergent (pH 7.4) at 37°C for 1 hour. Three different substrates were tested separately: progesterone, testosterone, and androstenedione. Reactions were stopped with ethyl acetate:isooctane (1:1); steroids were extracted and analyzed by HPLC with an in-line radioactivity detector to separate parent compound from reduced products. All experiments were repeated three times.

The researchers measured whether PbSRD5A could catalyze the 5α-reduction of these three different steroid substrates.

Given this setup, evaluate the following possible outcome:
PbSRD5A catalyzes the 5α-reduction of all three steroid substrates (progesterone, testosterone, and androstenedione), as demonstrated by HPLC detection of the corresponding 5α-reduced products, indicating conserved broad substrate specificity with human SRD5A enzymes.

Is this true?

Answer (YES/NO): NO